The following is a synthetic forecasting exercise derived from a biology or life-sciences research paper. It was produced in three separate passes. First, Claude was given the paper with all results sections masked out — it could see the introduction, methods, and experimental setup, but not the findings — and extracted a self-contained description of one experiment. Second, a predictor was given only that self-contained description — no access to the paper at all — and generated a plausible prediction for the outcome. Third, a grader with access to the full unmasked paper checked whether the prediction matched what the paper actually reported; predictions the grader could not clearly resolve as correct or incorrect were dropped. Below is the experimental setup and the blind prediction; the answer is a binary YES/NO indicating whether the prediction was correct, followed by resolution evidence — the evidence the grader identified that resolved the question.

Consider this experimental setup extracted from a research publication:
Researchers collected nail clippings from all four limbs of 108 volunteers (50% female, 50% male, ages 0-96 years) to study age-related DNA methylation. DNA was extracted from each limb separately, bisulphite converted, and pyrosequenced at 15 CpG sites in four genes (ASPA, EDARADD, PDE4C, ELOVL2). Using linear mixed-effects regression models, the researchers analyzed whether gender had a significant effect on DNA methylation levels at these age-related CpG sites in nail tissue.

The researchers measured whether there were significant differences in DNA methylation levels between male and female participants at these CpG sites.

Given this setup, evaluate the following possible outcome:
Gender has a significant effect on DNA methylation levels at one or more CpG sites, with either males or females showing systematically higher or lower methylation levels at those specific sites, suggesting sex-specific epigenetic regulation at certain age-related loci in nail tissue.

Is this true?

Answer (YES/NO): YES